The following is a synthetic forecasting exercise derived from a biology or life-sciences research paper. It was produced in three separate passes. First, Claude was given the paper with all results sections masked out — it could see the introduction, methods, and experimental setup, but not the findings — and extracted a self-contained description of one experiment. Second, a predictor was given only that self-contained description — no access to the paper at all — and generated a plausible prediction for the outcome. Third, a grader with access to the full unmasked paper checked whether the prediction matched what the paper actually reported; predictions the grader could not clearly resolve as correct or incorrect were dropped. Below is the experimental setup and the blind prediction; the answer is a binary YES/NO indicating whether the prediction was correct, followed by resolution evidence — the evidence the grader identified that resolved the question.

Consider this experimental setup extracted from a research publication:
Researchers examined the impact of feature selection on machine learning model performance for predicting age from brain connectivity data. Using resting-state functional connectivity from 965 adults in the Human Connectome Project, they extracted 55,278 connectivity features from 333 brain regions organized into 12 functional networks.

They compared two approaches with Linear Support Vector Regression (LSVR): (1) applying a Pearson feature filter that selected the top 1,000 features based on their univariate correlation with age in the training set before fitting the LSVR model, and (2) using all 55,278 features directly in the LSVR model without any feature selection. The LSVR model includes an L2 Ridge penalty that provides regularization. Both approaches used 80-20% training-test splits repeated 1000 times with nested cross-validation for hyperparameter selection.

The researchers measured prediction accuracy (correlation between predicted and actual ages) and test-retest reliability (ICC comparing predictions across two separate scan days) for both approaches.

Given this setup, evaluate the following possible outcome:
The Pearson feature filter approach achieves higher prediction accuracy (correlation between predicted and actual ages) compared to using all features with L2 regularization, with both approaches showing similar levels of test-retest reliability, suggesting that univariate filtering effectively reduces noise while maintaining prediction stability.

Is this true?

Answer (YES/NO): NO